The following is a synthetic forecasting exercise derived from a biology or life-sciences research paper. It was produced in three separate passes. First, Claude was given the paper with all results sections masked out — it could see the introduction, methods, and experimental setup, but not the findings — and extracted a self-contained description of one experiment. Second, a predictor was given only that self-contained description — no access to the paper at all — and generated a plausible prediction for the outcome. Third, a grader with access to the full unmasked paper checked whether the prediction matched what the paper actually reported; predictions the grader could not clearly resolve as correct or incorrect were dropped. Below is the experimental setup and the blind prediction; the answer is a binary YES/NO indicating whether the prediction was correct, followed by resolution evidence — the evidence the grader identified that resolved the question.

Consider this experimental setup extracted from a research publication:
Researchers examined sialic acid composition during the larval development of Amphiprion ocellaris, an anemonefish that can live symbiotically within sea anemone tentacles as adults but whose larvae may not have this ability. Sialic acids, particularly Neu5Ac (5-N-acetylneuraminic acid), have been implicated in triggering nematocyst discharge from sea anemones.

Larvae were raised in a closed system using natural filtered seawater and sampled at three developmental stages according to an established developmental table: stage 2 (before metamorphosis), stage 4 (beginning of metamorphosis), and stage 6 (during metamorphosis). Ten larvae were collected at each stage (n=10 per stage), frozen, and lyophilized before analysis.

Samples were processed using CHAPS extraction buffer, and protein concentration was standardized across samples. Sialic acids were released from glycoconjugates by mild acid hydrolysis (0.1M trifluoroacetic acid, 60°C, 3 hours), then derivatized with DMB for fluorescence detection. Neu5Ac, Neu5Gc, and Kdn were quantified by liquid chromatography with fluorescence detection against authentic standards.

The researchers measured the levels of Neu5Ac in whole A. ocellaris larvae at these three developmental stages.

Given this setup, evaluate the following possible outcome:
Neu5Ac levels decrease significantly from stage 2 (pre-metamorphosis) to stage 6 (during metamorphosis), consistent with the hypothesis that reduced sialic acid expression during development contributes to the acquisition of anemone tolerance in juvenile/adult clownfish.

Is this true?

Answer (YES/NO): YES